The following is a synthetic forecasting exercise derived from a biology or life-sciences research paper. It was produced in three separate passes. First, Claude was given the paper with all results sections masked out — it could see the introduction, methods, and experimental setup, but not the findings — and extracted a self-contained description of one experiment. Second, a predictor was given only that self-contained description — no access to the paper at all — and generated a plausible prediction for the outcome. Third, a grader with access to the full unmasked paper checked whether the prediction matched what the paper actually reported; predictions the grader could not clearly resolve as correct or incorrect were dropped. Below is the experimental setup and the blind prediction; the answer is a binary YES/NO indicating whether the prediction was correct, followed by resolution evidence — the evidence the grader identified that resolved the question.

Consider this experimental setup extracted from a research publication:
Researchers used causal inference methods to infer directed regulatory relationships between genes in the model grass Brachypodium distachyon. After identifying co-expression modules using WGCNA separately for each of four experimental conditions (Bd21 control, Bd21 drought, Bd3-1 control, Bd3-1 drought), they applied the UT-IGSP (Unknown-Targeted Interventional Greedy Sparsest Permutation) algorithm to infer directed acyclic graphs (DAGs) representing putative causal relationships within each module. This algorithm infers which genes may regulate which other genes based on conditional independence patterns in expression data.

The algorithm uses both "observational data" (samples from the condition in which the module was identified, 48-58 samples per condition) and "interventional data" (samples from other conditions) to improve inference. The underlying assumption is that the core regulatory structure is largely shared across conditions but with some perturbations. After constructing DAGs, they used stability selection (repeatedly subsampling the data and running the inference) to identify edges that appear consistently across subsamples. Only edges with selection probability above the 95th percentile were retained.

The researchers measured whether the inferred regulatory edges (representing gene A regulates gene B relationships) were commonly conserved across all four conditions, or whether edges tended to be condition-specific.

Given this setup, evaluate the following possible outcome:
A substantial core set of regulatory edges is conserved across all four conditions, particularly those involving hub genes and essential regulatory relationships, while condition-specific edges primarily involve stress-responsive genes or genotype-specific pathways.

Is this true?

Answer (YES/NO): YES